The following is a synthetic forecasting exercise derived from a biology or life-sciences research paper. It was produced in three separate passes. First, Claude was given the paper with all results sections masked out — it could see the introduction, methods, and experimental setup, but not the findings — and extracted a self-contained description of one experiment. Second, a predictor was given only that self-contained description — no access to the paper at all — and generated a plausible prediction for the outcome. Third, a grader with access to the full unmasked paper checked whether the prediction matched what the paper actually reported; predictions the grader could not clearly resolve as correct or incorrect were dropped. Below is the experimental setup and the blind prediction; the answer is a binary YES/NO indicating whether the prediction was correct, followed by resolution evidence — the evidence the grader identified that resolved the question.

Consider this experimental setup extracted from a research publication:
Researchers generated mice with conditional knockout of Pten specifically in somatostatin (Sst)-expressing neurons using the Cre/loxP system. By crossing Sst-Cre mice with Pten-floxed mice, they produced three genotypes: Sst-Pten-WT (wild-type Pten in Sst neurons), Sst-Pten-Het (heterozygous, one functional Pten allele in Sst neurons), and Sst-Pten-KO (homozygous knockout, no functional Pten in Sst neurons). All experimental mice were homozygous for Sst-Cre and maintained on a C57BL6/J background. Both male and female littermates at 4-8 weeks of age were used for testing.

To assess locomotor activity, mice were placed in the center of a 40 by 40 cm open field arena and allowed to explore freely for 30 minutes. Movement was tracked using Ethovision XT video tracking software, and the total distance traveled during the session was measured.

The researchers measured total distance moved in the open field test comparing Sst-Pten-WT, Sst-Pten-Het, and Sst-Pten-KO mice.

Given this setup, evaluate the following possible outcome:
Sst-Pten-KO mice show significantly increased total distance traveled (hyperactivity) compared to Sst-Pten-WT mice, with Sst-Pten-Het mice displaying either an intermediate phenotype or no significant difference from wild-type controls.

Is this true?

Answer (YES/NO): NO